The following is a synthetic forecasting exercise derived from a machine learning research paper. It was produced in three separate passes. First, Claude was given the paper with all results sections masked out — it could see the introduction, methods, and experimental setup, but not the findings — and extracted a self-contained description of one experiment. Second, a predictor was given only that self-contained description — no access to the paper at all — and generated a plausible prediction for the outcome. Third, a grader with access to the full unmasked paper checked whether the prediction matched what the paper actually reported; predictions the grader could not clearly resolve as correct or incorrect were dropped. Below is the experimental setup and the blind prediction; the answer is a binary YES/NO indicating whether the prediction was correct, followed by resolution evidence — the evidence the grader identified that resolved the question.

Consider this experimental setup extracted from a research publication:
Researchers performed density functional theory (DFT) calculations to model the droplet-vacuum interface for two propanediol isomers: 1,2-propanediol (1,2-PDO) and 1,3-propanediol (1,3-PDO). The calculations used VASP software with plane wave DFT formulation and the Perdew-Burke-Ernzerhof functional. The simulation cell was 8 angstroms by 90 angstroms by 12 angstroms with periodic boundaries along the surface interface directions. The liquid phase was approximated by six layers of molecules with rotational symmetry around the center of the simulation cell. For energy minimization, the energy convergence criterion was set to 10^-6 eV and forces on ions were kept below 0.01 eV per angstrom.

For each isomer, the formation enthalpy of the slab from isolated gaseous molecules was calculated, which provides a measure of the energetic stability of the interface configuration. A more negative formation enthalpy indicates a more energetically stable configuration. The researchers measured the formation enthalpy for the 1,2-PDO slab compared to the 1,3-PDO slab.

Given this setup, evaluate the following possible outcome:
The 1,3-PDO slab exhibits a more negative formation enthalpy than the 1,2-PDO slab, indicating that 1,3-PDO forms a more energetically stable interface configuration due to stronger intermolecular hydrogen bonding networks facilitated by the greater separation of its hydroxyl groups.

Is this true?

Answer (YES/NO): YES